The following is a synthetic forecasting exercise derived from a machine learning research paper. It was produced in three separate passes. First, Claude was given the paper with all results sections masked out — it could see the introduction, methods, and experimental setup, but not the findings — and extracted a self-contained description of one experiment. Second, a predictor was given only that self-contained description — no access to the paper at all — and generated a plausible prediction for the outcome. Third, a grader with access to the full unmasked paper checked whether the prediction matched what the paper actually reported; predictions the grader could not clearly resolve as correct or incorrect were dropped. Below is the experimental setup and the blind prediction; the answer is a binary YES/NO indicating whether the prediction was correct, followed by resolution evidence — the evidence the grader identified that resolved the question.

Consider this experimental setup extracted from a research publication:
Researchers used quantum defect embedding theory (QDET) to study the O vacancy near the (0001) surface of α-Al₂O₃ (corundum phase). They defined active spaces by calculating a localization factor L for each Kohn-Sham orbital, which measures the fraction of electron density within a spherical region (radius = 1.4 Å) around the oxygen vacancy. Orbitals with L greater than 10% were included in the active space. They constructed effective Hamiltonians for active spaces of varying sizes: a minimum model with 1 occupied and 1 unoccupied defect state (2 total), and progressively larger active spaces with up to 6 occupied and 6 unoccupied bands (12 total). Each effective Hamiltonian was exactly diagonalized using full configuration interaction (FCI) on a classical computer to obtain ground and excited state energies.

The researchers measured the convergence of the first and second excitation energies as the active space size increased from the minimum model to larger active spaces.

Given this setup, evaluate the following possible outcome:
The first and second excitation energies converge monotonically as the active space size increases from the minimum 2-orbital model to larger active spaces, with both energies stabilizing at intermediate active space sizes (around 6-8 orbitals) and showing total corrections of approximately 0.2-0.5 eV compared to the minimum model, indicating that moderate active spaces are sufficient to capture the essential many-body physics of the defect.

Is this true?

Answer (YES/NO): NO